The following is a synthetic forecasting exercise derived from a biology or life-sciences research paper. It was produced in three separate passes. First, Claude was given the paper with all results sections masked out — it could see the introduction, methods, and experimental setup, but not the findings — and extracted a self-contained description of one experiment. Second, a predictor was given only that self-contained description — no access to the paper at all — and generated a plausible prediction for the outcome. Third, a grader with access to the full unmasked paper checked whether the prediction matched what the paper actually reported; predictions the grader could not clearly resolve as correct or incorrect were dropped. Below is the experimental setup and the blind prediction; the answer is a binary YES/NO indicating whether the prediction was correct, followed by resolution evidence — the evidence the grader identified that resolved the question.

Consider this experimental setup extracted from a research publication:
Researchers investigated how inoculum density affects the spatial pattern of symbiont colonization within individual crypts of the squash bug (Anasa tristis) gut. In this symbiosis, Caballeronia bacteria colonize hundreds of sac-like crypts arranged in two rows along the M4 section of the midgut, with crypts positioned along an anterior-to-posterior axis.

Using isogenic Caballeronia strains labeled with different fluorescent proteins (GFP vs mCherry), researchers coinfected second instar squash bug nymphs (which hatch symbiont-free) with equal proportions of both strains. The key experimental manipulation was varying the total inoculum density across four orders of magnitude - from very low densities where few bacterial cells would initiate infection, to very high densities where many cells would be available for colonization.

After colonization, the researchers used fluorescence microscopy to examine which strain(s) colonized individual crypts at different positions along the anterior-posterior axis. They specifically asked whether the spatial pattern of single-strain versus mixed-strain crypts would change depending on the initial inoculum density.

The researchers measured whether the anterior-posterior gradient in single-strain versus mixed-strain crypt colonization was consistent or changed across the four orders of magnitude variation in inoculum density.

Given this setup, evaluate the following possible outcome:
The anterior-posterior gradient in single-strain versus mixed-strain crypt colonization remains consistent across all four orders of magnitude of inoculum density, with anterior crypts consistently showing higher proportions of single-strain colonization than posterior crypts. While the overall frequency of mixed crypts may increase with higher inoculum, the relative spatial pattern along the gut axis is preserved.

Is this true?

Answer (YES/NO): NO